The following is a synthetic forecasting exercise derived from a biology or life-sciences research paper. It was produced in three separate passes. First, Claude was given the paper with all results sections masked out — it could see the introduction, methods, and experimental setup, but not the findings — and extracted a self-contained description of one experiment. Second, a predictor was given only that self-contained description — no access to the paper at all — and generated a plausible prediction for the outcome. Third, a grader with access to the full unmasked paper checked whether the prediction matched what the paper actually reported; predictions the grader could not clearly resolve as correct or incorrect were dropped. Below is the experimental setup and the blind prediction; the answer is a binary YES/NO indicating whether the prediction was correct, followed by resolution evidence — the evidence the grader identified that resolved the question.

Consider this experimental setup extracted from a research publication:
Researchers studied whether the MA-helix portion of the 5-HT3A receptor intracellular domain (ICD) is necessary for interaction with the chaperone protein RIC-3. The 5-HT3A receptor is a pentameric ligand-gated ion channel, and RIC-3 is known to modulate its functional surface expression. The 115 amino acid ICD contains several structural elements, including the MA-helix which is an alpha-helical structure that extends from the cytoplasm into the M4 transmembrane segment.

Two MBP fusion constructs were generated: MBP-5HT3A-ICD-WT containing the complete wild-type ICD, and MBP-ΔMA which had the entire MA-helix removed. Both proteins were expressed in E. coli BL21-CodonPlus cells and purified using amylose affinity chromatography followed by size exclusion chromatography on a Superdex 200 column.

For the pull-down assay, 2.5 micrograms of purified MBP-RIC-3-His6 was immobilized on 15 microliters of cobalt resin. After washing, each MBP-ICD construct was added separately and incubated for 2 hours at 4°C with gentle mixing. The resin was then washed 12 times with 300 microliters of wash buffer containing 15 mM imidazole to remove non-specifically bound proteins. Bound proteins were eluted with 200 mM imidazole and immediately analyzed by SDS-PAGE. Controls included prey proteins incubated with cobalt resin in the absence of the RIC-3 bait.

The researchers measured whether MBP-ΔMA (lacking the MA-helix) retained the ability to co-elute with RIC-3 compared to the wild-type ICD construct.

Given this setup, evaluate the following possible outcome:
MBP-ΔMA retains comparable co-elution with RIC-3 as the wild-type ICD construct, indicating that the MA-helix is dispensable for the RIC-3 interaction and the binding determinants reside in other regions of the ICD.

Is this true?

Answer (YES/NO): YES